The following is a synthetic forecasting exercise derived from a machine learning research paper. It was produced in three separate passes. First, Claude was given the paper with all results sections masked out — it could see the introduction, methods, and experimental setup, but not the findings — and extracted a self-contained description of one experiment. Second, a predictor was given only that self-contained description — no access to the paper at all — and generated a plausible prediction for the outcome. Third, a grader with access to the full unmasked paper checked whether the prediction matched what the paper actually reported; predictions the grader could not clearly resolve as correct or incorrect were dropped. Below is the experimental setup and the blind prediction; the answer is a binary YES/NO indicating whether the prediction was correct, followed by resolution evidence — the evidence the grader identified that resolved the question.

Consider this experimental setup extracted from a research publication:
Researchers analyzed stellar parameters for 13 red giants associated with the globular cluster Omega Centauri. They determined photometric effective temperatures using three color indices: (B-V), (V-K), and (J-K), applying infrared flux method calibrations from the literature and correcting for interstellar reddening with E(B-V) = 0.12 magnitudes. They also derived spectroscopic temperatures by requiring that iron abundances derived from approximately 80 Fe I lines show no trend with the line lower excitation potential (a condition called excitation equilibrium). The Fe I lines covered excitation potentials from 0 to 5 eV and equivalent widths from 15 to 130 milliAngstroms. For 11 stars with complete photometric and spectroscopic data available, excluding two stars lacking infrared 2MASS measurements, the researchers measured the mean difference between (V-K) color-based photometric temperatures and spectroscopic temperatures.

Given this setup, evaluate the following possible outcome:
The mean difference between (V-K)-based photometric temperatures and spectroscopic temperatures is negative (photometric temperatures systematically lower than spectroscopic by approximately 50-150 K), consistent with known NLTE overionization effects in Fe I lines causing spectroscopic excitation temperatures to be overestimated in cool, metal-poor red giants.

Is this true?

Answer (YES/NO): NO